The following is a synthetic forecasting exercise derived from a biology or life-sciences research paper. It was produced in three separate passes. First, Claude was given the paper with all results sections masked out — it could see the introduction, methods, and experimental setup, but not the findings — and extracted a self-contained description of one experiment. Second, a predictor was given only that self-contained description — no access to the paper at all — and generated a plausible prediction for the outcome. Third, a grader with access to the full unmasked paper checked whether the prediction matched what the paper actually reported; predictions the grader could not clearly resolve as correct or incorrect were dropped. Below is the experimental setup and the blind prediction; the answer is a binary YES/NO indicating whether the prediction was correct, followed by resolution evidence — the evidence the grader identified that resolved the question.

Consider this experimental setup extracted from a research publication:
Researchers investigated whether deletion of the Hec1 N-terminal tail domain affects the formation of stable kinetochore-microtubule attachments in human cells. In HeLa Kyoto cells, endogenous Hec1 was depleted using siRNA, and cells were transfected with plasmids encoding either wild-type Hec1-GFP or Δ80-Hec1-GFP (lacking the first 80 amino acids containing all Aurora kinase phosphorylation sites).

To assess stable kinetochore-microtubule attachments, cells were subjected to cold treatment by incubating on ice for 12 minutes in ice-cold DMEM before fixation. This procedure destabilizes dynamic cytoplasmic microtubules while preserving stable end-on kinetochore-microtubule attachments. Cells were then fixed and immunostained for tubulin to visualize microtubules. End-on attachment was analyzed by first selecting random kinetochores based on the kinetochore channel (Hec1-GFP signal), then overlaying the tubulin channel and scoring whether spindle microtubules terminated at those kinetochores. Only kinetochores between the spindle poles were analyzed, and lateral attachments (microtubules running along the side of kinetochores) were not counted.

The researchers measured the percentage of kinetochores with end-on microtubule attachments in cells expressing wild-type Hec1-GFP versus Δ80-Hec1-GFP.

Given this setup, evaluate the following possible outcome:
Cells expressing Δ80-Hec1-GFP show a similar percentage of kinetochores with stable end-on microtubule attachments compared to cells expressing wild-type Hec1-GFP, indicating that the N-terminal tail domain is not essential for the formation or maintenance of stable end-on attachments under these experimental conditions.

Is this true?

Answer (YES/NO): YES